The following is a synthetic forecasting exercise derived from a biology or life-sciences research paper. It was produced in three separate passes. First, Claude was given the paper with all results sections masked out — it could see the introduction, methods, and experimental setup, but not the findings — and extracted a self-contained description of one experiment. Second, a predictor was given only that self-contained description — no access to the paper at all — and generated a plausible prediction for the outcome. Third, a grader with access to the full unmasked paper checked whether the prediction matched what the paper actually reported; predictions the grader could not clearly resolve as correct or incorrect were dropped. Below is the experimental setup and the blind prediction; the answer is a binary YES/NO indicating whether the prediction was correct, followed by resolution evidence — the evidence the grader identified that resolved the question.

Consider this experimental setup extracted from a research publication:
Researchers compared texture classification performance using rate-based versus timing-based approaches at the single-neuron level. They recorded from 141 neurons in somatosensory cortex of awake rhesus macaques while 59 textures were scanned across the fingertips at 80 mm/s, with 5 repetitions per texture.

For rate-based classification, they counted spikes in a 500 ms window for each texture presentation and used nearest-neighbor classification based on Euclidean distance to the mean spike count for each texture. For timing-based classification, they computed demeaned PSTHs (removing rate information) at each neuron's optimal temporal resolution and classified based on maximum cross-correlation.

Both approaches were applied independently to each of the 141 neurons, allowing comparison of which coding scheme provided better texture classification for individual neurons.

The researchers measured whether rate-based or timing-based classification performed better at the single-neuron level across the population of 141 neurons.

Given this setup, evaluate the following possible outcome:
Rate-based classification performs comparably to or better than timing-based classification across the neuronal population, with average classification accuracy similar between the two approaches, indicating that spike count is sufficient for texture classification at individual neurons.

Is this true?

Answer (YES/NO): NO